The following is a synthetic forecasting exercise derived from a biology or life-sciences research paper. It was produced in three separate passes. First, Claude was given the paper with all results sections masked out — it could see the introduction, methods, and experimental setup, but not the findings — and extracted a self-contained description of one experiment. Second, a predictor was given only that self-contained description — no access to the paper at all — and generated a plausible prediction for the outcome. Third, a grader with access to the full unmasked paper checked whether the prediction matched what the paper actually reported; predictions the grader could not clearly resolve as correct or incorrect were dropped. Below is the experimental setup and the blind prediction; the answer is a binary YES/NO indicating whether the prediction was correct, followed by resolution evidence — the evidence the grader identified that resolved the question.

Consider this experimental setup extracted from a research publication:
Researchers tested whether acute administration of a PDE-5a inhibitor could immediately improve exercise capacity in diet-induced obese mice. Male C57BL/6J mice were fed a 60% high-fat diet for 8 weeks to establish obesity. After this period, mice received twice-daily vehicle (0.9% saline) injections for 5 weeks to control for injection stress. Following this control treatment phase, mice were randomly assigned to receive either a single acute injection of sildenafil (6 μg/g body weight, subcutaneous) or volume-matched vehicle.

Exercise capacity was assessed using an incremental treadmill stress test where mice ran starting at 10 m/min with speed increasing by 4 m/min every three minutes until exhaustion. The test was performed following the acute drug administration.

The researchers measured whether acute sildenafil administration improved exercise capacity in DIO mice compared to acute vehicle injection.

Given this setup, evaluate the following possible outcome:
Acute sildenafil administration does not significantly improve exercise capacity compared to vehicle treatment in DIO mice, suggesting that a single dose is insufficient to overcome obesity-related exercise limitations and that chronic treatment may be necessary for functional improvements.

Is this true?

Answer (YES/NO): YES